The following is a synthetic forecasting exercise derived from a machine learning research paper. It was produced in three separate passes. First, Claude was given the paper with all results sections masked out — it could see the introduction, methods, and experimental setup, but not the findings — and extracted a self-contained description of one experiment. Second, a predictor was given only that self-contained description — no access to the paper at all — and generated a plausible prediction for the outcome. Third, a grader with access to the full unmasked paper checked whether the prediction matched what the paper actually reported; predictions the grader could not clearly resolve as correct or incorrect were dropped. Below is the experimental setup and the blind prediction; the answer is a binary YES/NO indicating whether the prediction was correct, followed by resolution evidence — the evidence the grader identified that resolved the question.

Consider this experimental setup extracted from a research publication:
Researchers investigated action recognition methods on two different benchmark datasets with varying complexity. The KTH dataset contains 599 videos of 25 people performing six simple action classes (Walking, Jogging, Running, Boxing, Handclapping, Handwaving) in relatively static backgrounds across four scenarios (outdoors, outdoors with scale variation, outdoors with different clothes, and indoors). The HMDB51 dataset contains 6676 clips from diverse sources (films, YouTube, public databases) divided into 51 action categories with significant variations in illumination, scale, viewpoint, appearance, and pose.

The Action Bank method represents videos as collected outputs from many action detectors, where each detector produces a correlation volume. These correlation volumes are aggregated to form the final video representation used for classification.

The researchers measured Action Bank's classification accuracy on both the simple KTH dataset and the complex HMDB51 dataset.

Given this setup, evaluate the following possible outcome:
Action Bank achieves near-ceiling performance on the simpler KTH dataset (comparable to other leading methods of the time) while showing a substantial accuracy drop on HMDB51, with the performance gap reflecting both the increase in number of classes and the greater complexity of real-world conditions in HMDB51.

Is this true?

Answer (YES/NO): YES